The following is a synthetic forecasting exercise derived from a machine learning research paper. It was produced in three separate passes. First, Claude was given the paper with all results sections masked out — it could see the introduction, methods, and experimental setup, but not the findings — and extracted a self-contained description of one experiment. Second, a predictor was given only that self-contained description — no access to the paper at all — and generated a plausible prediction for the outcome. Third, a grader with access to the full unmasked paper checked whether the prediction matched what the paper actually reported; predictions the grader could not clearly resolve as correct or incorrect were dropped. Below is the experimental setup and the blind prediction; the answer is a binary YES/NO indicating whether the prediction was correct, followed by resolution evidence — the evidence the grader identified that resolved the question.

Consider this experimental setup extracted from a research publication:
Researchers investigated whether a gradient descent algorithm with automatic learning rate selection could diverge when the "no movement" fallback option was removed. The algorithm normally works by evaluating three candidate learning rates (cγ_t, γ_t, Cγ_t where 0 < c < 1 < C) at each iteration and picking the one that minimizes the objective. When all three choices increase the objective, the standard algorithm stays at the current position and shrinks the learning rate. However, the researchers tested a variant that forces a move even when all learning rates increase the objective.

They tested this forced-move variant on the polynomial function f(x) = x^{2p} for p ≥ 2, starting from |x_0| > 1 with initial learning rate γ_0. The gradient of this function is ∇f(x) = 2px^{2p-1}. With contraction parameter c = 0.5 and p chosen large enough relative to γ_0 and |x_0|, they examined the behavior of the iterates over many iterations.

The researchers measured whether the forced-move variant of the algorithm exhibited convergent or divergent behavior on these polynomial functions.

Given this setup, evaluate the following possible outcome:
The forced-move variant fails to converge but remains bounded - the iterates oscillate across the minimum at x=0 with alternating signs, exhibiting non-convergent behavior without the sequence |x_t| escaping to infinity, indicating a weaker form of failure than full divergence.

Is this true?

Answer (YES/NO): NO